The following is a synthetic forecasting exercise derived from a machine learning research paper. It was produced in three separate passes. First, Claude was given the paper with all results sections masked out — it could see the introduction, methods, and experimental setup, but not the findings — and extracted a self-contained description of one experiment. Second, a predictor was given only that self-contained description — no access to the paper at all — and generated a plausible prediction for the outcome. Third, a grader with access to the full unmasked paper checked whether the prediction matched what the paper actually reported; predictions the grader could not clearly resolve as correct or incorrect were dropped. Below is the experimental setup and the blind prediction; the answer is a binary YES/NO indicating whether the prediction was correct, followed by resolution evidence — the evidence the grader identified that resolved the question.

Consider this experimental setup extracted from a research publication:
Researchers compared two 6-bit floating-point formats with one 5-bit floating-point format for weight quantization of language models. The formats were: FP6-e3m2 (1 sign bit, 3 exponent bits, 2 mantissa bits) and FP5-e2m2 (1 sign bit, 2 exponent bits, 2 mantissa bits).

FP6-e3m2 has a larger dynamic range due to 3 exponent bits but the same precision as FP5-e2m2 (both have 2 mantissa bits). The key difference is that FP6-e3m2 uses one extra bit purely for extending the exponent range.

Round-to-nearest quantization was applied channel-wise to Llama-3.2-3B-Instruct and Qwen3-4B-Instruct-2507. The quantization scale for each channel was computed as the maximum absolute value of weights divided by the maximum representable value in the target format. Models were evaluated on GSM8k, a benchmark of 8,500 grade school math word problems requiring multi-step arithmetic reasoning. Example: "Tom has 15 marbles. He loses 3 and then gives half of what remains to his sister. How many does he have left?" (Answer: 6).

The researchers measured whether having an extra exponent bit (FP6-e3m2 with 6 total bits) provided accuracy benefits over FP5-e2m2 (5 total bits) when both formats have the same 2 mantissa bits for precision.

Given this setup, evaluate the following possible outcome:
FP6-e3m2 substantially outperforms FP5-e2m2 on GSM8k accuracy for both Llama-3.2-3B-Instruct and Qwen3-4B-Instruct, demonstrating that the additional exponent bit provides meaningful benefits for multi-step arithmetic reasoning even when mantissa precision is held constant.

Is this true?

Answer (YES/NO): NO